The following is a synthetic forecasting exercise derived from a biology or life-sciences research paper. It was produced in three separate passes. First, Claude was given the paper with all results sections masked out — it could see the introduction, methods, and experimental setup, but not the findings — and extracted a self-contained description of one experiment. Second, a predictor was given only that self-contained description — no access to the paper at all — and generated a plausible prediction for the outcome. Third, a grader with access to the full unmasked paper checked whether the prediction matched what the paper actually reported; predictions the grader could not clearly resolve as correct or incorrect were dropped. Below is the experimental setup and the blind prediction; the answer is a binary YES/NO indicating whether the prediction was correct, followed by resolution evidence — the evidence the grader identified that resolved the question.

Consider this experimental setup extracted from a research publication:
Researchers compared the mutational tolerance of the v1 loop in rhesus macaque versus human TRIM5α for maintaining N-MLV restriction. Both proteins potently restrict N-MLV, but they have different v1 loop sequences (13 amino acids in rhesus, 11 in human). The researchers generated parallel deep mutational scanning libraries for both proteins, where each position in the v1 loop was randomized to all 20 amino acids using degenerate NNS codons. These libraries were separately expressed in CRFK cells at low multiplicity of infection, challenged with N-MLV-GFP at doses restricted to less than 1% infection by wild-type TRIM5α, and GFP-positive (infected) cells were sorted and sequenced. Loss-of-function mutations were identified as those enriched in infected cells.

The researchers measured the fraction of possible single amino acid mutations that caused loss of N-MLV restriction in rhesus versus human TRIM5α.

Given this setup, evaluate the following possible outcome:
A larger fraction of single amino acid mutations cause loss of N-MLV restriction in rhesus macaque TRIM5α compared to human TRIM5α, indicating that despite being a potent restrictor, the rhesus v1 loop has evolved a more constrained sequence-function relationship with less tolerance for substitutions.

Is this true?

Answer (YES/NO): YES